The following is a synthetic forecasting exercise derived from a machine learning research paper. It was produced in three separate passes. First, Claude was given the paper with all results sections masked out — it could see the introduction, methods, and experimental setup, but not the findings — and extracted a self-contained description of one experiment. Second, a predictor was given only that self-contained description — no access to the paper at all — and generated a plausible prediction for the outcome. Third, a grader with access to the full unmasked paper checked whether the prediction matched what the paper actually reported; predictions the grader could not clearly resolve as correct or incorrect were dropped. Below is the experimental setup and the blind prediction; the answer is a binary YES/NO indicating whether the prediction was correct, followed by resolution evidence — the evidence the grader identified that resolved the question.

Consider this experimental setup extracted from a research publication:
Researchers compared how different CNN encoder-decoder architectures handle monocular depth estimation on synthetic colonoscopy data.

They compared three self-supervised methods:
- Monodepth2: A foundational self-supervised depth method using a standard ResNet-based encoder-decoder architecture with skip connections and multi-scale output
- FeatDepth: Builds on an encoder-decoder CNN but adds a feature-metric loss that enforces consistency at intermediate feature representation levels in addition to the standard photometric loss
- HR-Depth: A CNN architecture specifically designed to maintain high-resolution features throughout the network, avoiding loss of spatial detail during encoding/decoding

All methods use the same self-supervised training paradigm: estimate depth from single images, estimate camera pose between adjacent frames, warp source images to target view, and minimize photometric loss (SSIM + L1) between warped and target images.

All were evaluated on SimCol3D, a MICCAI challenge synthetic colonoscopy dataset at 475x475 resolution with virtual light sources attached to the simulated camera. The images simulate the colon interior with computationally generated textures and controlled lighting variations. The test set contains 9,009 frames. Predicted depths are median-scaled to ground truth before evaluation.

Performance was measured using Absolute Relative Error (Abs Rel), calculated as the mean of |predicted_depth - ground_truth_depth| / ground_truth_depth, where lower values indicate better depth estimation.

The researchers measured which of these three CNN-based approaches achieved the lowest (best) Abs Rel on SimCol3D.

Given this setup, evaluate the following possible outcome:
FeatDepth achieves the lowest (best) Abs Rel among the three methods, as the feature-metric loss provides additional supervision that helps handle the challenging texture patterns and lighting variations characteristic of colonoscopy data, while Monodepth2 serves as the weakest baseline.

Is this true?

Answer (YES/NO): NO